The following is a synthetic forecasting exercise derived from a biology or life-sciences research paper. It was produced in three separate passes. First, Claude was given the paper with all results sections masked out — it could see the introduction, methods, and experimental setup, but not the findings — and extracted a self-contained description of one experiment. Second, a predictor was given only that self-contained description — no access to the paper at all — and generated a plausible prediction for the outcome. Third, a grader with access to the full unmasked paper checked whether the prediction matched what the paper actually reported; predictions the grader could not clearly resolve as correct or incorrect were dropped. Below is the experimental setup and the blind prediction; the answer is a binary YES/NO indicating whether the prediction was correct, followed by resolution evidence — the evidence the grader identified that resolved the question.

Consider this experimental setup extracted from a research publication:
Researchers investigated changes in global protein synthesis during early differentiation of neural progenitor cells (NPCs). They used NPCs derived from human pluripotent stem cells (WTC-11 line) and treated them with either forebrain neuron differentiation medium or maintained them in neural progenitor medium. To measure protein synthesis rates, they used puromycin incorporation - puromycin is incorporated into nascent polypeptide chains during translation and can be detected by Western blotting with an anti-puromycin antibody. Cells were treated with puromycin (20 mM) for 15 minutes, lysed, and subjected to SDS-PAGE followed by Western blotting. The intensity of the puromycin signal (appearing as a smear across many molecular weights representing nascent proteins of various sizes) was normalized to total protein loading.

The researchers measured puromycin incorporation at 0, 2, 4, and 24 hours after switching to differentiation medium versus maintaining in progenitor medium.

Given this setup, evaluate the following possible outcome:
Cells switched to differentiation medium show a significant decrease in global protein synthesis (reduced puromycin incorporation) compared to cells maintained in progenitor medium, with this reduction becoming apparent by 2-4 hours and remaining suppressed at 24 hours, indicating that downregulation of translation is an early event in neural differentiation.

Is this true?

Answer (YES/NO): NO